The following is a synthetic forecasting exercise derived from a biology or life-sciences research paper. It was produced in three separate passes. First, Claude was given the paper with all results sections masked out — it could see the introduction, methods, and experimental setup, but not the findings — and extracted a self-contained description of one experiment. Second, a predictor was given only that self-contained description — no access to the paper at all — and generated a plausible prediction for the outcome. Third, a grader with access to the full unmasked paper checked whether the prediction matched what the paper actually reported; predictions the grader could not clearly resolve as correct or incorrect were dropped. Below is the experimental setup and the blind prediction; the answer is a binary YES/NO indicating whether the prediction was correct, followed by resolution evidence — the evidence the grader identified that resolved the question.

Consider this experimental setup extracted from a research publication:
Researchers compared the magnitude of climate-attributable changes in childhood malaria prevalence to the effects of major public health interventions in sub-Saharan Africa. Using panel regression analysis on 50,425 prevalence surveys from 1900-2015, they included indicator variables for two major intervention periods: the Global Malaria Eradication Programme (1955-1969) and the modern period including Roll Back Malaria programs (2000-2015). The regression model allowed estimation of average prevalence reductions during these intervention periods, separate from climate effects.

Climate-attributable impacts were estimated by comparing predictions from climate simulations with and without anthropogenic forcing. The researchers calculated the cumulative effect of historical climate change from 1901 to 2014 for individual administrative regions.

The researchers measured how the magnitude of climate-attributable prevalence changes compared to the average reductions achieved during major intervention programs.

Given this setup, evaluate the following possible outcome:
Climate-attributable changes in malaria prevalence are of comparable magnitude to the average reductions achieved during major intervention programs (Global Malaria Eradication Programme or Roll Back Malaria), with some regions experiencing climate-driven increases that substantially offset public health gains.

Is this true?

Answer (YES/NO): NO